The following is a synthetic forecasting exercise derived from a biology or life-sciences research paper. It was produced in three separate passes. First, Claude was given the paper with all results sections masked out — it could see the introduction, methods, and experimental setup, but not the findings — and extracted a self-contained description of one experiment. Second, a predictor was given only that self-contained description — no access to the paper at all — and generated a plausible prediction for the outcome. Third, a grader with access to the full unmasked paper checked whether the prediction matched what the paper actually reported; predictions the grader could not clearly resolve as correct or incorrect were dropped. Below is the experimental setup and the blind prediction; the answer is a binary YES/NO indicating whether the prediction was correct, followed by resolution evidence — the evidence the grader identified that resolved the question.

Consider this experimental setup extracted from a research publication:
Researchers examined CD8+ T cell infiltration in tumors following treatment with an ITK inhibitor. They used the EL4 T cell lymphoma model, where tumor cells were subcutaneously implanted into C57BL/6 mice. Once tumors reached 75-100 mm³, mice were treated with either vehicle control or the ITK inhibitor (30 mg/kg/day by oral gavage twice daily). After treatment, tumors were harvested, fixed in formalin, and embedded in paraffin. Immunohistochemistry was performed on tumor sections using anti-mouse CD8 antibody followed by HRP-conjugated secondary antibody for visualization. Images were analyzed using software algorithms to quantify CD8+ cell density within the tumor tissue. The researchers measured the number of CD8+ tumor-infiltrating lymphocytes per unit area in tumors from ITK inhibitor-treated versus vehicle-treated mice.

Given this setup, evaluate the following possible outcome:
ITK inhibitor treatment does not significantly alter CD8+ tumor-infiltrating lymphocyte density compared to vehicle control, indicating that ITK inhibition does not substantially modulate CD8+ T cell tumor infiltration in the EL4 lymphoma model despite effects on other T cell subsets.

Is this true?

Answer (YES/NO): NO